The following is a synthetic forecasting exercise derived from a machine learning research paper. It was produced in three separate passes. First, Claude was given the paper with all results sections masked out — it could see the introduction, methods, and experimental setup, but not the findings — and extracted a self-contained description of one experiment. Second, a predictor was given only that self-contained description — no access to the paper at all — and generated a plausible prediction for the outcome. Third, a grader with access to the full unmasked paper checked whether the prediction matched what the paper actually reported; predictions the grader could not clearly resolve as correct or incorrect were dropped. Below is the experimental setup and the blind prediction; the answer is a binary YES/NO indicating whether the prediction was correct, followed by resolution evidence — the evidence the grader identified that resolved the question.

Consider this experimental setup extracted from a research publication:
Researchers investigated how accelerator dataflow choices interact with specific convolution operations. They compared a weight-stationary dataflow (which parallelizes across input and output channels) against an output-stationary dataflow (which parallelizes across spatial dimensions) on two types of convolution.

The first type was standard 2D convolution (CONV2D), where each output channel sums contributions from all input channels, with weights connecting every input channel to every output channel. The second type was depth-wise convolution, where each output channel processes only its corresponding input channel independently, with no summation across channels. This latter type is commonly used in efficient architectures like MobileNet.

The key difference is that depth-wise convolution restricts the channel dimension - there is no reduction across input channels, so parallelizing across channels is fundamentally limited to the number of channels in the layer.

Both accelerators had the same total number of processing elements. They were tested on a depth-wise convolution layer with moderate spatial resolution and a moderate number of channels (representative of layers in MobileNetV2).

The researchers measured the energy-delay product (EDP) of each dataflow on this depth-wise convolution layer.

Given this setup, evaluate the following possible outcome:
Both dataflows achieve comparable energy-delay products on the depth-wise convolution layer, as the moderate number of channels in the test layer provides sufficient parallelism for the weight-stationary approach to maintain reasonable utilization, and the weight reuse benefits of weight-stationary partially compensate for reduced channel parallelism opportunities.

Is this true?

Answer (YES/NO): NO